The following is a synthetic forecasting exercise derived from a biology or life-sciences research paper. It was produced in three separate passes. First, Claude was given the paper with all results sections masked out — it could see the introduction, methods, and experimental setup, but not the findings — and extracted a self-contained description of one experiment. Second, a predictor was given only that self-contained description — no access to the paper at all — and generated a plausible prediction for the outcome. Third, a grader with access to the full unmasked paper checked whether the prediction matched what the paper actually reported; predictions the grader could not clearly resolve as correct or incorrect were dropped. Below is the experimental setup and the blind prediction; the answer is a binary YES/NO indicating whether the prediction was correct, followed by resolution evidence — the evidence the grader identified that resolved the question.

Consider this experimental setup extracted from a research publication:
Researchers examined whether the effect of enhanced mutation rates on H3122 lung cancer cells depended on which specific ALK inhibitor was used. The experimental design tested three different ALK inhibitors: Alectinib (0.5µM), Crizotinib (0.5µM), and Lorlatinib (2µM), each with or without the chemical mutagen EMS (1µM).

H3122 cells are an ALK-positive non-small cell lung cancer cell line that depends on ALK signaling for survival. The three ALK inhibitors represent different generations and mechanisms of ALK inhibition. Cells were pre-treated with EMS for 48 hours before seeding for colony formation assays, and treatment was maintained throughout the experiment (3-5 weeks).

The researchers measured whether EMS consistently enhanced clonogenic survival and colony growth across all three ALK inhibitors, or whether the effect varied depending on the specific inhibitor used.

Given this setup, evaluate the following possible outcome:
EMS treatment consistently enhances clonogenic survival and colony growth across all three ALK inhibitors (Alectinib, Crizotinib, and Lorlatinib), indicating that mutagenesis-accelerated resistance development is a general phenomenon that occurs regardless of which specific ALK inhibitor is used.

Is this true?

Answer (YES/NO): YES